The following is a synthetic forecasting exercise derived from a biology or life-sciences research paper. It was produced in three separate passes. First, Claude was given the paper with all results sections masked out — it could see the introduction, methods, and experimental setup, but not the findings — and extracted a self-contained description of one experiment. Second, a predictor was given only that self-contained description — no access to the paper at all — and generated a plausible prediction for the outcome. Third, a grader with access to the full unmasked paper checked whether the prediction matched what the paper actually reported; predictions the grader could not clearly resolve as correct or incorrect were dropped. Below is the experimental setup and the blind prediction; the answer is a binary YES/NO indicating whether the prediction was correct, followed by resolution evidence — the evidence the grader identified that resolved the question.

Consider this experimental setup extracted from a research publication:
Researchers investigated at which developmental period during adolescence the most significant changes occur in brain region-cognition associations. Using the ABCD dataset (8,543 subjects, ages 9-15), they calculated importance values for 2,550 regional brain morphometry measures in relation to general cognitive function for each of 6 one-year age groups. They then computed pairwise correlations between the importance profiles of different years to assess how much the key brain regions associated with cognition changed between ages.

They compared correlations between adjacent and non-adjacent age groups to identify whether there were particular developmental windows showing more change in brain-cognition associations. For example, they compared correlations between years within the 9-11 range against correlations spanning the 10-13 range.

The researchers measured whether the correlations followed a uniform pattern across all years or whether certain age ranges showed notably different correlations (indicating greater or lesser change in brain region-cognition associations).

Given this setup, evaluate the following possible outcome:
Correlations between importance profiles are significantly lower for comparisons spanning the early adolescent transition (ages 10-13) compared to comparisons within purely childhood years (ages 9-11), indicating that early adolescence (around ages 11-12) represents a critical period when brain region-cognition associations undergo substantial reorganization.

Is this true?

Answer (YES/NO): YES